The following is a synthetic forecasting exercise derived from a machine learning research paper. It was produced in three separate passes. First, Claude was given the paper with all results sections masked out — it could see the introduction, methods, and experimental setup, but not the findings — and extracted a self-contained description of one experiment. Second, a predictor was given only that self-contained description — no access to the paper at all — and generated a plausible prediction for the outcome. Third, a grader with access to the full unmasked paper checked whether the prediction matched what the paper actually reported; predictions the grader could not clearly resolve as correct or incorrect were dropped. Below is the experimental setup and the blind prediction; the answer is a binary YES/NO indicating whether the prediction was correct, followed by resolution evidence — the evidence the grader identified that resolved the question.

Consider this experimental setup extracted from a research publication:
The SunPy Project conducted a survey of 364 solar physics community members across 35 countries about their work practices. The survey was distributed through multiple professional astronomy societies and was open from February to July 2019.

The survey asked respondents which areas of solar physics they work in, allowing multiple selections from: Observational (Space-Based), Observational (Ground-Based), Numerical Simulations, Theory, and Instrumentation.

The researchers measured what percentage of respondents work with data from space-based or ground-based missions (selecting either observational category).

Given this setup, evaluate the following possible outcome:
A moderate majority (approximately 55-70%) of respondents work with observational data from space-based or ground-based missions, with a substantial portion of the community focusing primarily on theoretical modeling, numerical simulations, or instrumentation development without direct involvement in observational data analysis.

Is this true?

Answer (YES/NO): NO